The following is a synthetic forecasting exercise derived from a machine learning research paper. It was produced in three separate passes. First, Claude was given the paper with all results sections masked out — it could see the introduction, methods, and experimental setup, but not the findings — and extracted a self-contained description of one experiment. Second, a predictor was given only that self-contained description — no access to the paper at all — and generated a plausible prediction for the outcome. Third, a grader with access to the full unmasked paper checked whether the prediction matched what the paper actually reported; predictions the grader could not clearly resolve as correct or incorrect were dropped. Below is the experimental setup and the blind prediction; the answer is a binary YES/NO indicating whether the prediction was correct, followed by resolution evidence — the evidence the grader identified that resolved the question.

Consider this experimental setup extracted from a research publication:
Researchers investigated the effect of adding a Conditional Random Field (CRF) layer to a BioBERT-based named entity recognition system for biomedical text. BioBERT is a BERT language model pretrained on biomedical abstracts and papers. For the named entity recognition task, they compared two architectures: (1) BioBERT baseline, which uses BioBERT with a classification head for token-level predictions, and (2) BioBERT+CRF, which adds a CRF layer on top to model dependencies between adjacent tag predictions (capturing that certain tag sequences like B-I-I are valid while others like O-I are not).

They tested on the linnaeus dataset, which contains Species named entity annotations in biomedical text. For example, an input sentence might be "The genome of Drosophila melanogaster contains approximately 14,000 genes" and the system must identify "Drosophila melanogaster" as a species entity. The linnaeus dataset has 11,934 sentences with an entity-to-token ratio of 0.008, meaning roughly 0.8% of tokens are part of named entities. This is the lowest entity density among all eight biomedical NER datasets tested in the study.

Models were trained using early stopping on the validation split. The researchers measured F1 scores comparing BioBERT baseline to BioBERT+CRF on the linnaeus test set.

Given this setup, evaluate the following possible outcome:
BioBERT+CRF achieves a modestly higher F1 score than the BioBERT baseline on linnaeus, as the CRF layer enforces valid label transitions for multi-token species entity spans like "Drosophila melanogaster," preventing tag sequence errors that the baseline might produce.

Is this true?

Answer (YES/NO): NO